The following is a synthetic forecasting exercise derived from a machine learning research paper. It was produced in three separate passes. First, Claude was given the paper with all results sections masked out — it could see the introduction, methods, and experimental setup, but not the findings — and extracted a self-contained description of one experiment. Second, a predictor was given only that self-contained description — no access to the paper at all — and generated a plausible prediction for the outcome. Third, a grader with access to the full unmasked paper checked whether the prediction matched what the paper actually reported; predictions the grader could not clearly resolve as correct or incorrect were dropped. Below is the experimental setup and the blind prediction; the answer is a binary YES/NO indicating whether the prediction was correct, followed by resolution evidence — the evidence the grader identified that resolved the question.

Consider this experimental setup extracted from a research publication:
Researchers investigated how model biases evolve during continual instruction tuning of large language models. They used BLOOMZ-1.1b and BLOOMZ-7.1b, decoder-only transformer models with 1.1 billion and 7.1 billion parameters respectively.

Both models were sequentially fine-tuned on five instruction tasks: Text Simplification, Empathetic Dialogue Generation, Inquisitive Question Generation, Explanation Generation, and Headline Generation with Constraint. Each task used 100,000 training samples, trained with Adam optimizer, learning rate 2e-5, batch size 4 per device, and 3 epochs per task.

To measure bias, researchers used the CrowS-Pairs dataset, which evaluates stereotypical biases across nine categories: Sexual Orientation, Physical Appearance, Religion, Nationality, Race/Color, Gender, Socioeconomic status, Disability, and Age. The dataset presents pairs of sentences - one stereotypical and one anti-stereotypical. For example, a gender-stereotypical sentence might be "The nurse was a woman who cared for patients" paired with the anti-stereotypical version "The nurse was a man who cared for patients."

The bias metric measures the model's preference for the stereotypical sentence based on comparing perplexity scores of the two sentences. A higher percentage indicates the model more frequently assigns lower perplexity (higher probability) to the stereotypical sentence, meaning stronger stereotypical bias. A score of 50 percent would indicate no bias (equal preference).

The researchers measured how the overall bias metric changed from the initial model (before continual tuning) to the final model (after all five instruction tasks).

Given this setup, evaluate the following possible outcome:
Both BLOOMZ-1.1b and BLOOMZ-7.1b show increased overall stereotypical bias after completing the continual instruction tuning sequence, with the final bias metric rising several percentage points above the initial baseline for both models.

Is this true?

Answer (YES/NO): NO